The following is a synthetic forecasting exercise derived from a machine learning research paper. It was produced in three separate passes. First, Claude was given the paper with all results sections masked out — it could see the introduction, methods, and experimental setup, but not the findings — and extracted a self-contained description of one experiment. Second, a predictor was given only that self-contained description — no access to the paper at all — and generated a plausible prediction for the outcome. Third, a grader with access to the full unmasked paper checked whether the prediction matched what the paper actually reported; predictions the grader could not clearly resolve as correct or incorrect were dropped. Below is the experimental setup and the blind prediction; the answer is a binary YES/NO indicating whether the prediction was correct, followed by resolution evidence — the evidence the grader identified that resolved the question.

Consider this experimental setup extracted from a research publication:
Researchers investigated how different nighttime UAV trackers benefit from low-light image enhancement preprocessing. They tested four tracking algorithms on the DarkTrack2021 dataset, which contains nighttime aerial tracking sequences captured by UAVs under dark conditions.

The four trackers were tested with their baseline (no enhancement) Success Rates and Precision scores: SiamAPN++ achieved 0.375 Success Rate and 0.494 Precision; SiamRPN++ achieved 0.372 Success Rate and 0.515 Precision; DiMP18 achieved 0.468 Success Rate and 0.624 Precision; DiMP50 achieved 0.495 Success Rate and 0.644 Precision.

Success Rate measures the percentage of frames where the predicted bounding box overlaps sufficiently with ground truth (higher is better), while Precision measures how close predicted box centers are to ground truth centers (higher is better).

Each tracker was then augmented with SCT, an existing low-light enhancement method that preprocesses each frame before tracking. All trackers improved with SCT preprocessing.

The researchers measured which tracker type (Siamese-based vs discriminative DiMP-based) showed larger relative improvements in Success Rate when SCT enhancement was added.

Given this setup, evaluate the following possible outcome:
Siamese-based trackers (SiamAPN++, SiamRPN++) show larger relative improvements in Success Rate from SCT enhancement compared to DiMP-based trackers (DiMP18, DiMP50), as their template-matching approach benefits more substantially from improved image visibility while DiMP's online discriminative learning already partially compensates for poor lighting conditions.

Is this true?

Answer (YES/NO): YES